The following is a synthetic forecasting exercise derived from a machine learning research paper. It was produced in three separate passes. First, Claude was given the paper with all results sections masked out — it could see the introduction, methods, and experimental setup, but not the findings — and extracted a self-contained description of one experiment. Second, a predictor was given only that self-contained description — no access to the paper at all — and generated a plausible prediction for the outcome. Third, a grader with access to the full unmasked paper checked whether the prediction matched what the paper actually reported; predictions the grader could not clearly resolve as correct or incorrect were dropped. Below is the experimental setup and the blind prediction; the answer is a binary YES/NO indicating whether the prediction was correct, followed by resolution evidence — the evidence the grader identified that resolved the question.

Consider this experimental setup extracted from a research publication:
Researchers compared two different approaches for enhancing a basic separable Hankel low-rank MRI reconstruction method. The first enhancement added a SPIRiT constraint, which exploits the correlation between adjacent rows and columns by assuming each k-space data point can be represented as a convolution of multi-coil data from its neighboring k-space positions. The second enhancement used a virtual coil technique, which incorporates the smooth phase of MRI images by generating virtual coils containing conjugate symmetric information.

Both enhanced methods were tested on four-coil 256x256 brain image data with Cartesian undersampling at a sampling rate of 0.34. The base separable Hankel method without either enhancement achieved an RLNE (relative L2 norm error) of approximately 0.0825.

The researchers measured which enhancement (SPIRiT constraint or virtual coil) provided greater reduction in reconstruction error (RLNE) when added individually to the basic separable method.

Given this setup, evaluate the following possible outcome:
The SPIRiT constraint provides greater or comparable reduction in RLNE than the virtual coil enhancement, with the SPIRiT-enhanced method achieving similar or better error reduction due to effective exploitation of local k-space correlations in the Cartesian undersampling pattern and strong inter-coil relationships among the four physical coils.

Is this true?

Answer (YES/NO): YES